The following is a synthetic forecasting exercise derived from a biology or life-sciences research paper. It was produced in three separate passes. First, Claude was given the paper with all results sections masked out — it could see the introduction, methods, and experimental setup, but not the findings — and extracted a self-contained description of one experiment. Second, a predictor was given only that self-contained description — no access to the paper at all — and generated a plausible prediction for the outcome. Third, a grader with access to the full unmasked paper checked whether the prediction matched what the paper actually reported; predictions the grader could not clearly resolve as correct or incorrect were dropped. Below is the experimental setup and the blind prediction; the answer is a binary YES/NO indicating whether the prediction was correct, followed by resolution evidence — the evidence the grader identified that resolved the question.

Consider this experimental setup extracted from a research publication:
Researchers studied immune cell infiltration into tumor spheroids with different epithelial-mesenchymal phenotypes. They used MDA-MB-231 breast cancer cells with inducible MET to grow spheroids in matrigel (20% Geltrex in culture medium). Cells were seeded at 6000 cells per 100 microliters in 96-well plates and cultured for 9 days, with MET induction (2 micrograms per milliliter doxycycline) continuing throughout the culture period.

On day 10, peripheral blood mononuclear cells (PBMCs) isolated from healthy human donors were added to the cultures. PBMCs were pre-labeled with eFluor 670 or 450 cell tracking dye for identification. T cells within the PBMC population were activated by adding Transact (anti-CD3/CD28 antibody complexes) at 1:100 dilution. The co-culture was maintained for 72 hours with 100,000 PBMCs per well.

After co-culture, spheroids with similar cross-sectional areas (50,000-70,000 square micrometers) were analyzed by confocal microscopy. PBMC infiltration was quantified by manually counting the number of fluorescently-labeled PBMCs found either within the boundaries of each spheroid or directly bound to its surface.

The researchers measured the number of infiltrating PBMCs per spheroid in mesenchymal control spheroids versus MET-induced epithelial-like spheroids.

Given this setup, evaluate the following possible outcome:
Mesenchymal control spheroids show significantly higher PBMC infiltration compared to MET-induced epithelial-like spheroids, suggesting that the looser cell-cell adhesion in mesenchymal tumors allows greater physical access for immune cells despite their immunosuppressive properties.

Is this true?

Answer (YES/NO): YES